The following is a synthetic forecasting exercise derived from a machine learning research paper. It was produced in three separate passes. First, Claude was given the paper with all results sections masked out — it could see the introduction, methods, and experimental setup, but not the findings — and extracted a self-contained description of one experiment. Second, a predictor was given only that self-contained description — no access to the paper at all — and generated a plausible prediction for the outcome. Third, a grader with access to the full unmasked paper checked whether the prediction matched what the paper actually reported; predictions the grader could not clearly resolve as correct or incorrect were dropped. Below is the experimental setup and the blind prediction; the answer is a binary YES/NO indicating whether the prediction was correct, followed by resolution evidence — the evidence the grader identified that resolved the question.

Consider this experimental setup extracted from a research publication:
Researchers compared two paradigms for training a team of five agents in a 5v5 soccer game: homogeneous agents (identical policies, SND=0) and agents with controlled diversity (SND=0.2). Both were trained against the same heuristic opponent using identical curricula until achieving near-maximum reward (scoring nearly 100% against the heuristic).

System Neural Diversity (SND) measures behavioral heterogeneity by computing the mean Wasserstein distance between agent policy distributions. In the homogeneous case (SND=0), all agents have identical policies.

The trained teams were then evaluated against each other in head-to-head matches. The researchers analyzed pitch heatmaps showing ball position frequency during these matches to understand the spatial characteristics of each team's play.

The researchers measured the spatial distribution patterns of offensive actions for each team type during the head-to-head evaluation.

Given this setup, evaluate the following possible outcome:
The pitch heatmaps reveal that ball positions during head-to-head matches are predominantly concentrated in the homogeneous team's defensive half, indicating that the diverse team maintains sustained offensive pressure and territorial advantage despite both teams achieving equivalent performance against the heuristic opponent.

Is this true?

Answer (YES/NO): YES